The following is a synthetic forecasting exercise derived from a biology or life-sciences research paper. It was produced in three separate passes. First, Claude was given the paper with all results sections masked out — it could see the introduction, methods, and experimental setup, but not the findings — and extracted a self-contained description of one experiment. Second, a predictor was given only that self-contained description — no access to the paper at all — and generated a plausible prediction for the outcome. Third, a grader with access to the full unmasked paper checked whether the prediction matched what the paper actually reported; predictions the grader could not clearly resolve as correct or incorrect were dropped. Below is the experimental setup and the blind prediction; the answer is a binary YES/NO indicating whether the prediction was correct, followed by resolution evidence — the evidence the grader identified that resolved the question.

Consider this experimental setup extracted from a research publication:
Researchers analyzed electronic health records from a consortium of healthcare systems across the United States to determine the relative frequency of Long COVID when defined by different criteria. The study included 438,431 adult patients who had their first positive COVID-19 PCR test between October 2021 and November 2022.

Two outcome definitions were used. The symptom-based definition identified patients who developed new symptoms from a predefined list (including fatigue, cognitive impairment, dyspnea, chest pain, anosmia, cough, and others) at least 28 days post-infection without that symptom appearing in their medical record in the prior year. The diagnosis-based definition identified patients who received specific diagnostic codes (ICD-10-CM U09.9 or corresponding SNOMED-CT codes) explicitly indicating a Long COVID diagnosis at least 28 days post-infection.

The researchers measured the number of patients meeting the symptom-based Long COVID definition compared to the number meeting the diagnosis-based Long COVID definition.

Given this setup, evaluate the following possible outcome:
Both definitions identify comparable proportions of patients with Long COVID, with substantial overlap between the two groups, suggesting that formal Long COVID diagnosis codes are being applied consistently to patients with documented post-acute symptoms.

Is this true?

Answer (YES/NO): NO